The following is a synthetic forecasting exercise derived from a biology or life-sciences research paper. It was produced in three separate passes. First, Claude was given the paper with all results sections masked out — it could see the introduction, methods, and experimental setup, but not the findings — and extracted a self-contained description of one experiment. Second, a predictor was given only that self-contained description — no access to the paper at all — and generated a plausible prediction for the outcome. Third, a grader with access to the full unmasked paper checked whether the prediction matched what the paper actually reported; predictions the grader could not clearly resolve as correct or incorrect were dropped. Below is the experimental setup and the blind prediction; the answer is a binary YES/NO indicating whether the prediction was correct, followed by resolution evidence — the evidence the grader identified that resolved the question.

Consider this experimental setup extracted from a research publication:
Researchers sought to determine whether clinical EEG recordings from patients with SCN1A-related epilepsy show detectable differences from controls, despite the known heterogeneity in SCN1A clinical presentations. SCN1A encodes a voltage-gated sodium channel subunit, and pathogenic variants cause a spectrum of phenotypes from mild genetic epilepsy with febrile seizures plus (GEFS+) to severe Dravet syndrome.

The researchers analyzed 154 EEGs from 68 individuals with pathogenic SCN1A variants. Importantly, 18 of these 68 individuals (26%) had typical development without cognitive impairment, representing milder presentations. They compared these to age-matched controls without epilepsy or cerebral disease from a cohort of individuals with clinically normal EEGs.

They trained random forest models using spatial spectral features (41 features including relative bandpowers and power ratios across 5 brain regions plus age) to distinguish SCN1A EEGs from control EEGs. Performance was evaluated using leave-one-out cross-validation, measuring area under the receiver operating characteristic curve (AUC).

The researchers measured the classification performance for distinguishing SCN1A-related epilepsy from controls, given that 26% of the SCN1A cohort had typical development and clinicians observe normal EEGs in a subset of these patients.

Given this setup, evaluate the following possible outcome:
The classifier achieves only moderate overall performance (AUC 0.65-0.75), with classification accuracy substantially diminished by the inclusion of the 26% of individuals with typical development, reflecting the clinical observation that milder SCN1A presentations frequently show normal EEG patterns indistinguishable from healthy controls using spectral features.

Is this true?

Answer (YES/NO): NO